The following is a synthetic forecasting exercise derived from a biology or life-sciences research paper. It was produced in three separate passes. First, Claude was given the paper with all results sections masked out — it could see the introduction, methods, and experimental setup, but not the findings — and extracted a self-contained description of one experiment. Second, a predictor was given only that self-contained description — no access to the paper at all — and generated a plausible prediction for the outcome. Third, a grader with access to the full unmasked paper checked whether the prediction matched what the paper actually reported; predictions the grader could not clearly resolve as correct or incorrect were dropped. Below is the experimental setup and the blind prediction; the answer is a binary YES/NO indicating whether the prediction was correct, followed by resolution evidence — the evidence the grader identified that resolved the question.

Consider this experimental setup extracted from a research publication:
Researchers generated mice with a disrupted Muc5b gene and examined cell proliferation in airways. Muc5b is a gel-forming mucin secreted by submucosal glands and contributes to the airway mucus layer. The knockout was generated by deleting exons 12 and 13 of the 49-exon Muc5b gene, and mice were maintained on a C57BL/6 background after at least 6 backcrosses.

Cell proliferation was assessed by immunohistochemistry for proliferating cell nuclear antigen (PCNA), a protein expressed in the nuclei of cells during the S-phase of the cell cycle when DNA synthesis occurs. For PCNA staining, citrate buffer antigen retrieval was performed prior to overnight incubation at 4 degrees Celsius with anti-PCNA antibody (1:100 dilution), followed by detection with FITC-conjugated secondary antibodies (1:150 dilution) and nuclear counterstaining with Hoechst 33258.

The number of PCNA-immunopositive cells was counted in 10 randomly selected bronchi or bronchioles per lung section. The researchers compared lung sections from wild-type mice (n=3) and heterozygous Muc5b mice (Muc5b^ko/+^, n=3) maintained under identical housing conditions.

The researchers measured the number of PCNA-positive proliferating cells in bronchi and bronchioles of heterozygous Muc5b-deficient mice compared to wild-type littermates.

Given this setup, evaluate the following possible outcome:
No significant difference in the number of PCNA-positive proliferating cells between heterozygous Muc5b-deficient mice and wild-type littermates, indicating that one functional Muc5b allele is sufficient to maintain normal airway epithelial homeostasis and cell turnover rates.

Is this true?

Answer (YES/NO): NO